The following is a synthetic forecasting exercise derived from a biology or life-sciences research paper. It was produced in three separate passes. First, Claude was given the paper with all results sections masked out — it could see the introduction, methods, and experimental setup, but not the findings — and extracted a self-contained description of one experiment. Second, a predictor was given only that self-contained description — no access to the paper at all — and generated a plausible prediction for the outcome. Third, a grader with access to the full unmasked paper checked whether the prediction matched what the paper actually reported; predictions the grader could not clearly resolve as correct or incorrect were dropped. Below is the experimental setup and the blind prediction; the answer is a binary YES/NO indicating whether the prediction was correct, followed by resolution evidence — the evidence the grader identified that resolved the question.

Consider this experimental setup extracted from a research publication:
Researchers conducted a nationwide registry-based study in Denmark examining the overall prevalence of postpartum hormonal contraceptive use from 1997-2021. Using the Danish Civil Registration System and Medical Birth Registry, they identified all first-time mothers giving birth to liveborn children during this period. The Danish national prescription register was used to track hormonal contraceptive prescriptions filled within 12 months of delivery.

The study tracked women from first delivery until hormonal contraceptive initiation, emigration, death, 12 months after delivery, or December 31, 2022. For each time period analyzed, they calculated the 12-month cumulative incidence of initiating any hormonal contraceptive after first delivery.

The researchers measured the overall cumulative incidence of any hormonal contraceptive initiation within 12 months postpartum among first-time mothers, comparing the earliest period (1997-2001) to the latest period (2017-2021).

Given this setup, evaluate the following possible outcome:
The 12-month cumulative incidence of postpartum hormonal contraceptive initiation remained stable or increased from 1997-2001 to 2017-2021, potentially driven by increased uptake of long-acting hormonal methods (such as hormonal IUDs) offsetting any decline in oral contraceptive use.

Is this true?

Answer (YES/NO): YES